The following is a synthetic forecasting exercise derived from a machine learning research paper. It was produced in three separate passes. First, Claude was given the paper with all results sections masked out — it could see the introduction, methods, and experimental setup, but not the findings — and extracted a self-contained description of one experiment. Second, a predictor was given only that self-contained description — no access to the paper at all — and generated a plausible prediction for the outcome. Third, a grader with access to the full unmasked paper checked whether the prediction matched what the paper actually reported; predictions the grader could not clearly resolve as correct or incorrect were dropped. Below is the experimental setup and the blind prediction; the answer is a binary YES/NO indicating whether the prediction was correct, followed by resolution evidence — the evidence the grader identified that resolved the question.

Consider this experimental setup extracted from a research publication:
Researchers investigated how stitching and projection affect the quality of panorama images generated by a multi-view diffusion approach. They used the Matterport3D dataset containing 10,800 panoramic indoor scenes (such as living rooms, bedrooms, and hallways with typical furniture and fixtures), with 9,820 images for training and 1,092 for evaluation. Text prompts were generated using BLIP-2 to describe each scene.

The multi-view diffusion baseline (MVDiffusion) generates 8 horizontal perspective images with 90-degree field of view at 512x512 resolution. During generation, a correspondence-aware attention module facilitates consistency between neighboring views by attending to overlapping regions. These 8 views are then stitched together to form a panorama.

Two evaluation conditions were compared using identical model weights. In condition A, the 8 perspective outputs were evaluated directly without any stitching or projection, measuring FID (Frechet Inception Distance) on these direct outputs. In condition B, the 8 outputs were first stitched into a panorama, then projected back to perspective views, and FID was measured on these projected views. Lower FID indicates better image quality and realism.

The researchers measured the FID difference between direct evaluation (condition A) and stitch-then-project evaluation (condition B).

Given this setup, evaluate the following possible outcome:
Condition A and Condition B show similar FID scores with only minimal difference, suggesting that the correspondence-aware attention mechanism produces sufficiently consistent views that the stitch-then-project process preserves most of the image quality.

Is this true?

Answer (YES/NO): NO